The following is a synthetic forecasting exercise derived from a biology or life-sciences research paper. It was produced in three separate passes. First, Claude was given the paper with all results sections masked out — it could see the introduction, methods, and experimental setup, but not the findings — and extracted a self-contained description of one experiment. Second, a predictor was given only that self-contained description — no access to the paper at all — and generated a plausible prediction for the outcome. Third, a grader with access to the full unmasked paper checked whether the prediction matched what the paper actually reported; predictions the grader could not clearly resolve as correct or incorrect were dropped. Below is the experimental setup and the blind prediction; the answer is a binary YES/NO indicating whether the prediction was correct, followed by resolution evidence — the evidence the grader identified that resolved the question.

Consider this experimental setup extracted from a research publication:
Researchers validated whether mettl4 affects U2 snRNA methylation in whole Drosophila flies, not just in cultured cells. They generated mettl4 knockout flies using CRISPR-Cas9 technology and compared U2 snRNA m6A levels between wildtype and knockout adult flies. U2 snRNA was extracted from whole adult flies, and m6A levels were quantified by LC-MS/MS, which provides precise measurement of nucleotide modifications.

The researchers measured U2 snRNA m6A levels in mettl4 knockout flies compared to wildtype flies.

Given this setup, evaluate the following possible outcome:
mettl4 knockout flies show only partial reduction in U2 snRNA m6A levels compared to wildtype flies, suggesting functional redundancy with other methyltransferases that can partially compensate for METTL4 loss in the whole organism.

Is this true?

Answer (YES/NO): NO